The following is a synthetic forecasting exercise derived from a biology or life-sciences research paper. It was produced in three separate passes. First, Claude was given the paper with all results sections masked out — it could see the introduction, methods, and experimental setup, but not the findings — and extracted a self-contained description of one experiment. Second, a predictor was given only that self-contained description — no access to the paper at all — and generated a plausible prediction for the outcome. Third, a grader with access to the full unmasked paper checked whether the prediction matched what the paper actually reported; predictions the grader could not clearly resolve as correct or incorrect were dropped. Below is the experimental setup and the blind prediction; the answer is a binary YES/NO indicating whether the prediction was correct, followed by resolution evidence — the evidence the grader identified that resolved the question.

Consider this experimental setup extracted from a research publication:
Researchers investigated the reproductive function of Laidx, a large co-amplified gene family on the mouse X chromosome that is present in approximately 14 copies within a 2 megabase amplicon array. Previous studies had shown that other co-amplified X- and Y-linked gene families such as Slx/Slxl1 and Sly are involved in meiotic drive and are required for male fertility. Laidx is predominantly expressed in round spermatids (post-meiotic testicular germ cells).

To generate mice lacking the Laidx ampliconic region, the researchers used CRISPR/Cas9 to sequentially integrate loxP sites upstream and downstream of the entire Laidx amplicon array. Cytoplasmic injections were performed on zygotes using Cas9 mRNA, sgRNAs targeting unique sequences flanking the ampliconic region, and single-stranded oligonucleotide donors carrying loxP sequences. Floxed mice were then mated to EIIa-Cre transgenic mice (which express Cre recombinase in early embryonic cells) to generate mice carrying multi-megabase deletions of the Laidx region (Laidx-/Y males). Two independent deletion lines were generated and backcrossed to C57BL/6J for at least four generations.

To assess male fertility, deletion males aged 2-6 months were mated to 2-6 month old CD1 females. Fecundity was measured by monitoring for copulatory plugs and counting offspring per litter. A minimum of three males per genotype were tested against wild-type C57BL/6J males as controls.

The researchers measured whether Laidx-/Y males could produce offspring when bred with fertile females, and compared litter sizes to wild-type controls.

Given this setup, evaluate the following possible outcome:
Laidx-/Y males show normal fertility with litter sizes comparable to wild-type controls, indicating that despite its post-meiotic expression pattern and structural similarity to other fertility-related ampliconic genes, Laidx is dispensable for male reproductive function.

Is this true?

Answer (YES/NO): YES